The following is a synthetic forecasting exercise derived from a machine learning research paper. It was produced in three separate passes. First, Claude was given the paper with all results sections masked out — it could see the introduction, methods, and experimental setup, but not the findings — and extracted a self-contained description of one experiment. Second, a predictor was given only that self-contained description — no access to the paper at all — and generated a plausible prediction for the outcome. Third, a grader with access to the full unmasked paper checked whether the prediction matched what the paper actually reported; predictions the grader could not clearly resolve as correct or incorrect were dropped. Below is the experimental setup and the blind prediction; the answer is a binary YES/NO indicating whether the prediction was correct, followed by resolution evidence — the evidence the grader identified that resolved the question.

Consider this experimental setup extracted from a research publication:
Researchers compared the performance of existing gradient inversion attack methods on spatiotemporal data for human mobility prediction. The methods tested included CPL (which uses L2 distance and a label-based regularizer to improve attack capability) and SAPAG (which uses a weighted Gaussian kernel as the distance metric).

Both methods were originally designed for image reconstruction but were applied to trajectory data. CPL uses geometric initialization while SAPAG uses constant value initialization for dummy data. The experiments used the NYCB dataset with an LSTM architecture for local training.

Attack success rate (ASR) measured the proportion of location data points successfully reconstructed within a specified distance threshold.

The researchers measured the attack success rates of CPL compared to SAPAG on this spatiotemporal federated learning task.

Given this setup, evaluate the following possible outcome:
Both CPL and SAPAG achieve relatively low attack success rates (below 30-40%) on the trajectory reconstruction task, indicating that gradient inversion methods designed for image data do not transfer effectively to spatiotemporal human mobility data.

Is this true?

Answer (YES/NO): NO